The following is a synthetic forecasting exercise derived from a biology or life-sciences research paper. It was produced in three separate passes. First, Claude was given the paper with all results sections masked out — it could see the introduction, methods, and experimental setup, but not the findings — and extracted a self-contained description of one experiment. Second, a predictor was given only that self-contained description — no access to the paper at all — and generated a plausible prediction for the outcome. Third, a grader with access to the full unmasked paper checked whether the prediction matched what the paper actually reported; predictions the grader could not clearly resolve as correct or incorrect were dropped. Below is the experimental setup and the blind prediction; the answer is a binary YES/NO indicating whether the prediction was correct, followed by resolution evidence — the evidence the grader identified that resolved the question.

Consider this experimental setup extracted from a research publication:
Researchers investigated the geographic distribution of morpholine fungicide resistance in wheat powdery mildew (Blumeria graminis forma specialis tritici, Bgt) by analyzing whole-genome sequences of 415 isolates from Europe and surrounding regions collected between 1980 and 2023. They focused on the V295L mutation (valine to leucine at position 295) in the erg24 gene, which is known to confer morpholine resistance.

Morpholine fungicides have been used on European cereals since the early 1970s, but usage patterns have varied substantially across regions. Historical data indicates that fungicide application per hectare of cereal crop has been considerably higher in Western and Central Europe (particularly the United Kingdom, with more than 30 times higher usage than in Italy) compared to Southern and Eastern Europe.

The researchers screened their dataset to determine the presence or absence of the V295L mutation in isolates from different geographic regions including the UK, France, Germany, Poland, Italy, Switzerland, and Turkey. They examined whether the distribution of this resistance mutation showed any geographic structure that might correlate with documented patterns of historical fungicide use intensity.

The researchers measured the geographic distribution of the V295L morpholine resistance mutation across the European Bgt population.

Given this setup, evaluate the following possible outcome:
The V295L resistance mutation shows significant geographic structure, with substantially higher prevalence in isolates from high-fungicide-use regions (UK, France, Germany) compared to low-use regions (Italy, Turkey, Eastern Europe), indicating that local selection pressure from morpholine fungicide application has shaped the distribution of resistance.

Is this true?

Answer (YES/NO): YES